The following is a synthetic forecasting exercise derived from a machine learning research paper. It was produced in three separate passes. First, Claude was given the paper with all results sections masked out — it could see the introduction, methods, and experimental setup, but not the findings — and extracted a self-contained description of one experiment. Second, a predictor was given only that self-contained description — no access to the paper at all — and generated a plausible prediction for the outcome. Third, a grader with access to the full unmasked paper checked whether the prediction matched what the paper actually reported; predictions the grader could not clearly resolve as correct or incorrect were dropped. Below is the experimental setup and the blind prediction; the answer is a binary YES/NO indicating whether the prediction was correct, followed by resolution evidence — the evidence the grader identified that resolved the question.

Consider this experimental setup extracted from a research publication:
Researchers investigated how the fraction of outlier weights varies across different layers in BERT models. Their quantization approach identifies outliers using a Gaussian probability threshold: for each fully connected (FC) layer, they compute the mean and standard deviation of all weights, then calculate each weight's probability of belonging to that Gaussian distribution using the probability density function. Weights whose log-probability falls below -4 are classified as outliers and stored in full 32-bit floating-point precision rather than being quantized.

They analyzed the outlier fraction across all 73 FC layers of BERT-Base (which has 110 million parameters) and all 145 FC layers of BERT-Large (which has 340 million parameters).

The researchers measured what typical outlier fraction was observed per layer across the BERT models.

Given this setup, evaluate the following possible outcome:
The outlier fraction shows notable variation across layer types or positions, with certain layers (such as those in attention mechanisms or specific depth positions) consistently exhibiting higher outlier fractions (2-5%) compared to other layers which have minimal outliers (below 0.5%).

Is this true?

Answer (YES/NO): NO